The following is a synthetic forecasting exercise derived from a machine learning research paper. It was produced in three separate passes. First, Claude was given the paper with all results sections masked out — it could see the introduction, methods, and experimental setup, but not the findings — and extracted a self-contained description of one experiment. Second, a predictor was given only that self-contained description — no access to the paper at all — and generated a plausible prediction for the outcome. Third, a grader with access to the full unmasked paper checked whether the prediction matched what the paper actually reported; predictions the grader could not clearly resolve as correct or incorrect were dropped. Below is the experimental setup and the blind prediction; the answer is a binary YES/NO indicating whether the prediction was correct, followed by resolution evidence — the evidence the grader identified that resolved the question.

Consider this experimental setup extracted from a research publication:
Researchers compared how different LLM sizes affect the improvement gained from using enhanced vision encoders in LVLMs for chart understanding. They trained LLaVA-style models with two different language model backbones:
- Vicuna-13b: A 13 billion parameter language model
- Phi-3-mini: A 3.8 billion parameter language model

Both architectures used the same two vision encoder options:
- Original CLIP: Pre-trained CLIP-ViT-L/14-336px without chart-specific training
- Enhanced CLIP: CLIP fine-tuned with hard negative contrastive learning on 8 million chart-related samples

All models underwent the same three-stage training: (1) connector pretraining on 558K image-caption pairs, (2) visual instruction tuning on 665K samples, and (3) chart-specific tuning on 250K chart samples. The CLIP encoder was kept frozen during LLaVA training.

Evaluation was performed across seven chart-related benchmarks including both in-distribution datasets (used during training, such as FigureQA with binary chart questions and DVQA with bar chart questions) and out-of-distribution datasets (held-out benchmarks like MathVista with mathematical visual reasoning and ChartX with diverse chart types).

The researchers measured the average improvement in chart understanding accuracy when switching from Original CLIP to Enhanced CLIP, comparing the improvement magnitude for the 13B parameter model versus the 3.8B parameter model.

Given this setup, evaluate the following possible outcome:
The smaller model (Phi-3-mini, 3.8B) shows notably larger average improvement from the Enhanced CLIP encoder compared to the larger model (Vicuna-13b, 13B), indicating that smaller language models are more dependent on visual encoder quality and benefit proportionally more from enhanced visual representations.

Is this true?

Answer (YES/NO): YES